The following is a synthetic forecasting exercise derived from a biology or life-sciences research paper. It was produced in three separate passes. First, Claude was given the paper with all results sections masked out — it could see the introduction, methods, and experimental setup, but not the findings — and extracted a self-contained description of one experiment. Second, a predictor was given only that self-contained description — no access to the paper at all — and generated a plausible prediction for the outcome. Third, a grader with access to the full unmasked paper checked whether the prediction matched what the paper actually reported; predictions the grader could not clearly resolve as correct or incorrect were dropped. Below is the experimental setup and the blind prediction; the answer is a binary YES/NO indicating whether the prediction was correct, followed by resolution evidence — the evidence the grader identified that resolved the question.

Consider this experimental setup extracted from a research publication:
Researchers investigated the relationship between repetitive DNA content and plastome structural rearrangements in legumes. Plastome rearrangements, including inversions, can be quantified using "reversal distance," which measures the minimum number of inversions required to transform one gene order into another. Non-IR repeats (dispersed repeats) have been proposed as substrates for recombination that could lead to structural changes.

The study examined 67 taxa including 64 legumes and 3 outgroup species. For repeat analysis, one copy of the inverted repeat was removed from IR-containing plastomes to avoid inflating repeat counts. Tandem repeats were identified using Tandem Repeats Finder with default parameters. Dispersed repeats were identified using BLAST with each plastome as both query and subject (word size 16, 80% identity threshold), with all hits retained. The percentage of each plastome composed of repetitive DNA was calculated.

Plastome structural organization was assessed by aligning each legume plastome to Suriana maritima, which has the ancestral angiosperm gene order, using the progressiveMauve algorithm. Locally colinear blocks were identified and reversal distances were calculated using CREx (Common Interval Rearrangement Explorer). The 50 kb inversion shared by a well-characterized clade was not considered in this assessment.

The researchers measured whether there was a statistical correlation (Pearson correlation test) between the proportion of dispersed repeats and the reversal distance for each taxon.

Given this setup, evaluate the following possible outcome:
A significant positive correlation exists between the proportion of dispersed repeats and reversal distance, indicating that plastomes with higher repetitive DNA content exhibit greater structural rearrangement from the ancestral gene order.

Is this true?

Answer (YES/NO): NO